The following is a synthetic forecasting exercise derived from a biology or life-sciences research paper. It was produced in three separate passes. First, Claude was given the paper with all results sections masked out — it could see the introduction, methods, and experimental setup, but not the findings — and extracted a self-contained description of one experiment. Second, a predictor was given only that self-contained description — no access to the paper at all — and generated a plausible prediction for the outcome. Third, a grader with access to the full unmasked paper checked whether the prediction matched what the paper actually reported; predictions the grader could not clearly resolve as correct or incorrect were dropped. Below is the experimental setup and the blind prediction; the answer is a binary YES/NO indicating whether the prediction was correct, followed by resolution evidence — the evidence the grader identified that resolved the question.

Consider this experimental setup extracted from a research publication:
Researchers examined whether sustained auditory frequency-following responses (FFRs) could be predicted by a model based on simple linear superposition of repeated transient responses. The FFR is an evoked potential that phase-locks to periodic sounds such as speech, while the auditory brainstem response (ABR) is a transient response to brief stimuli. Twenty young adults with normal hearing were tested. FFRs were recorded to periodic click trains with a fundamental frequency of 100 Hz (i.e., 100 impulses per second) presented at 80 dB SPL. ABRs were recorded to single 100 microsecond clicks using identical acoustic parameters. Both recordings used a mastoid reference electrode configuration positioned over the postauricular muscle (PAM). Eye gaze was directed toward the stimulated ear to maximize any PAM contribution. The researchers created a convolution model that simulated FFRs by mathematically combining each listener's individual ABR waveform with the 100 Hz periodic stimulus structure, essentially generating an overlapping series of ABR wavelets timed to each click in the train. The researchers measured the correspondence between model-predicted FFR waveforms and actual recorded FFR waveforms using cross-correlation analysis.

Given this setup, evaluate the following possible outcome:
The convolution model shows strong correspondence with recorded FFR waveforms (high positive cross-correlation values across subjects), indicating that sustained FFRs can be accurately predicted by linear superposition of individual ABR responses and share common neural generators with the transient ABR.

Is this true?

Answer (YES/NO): NO